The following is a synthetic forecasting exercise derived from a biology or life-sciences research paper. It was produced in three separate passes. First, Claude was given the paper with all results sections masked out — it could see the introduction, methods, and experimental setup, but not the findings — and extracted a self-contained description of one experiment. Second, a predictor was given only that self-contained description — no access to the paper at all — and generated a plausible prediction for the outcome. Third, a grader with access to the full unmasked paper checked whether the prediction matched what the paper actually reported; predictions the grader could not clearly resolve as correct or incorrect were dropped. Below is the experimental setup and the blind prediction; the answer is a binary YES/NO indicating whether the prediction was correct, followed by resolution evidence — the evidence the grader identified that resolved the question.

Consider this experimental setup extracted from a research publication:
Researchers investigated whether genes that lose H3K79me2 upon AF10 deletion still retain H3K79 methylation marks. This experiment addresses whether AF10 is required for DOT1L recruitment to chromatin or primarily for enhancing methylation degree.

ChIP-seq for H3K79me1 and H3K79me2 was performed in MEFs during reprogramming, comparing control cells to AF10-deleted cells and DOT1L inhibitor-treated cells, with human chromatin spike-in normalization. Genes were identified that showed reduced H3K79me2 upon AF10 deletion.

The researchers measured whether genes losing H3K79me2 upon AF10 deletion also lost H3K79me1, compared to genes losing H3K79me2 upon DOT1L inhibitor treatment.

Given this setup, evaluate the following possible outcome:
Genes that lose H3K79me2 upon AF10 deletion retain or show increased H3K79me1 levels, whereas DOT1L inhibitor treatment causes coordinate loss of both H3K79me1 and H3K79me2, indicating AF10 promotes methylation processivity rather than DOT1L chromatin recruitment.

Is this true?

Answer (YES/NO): YES